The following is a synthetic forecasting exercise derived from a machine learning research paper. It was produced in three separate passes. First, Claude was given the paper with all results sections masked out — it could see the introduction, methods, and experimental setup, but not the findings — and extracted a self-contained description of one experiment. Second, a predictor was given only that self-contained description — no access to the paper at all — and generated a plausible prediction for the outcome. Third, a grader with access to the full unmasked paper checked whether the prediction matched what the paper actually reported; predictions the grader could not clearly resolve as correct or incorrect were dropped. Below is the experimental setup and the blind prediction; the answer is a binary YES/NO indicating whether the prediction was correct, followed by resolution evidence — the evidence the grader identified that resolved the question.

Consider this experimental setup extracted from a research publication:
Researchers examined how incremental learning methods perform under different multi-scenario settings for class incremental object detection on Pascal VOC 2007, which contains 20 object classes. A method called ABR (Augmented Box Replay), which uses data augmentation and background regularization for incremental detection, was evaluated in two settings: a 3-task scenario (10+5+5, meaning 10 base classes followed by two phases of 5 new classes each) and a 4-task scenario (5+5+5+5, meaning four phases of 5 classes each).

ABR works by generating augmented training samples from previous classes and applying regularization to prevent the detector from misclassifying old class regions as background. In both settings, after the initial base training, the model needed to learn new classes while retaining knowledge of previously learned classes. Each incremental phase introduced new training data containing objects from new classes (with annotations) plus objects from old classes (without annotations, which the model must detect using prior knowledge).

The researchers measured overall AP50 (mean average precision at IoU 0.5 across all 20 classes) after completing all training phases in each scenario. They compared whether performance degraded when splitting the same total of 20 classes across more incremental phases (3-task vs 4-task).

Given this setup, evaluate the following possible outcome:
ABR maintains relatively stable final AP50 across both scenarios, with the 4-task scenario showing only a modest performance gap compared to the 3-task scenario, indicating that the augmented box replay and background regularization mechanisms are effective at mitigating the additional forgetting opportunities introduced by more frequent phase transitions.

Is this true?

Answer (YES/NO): NO